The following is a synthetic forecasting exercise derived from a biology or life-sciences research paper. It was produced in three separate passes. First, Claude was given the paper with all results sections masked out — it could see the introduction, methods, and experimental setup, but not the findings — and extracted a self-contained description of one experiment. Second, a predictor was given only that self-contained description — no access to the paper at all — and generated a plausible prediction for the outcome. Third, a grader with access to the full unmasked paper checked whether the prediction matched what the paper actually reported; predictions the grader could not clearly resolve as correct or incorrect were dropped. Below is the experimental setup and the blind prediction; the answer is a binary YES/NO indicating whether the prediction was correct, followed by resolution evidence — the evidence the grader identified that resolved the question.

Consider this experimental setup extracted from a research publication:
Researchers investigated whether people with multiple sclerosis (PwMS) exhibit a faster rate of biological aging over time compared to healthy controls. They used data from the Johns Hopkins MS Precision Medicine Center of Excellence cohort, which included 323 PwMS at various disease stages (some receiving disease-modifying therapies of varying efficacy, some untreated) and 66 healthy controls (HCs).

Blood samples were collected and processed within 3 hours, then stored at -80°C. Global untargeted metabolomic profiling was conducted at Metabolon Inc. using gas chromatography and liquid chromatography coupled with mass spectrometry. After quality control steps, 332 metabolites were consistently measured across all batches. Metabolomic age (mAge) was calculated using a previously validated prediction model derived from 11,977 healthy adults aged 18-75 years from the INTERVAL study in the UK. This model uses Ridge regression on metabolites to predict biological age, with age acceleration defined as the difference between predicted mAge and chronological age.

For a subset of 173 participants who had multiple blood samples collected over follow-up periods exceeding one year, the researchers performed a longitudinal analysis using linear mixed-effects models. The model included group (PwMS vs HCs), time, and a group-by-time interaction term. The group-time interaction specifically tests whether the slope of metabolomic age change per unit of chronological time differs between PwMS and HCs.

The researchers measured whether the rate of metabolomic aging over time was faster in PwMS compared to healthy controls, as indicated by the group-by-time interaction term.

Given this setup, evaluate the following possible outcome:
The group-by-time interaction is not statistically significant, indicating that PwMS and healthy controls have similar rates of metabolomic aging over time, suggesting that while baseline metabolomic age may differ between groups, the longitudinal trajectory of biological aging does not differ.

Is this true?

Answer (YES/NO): NO